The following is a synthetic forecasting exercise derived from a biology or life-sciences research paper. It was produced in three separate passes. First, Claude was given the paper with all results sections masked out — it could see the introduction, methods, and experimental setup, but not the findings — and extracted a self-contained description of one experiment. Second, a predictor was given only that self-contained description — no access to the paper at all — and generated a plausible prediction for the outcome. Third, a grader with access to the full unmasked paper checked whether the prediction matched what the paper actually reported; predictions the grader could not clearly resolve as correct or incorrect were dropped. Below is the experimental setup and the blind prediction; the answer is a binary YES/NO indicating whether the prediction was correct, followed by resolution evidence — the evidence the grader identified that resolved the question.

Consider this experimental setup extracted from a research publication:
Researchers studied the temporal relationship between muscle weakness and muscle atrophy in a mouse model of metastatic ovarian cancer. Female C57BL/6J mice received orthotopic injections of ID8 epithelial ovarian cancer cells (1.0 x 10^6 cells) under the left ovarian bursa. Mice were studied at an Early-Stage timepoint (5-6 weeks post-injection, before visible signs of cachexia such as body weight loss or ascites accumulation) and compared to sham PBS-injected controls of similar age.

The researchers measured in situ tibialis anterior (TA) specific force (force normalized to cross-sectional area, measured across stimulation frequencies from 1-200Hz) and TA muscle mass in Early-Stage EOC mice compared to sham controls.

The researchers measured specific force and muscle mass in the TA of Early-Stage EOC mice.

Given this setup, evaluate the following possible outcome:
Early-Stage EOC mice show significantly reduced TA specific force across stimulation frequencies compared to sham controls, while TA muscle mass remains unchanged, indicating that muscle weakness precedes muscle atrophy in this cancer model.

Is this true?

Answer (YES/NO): YES